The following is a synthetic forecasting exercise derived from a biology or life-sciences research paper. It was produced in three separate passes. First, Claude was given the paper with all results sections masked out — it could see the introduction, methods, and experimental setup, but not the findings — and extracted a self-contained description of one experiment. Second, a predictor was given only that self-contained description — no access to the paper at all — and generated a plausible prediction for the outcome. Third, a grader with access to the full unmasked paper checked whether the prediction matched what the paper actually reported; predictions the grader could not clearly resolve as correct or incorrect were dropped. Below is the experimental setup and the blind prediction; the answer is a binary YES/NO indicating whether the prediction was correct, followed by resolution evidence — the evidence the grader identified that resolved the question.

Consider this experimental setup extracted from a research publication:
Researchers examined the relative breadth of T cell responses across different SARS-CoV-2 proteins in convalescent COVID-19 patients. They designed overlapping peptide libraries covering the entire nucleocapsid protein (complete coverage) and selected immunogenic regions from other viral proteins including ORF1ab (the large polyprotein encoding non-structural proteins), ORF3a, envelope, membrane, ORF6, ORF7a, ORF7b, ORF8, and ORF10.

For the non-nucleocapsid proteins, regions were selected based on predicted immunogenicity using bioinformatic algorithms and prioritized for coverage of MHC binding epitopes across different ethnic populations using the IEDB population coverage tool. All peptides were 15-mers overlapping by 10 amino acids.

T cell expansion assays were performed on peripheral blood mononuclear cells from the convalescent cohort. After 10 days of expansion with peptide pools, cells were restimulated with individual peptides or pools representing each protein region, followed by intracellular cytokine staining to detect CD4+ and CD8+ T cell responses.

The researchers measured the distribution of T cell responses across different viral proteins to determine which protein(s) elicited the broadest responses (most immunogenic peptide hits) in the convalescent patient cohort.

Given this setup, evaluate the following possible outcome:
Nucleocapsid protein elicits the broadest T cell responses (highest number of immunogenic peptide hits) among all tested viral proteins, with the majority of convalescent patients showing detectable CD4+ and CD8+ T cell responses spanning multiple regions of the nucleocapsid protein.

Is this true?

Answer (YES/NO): NO